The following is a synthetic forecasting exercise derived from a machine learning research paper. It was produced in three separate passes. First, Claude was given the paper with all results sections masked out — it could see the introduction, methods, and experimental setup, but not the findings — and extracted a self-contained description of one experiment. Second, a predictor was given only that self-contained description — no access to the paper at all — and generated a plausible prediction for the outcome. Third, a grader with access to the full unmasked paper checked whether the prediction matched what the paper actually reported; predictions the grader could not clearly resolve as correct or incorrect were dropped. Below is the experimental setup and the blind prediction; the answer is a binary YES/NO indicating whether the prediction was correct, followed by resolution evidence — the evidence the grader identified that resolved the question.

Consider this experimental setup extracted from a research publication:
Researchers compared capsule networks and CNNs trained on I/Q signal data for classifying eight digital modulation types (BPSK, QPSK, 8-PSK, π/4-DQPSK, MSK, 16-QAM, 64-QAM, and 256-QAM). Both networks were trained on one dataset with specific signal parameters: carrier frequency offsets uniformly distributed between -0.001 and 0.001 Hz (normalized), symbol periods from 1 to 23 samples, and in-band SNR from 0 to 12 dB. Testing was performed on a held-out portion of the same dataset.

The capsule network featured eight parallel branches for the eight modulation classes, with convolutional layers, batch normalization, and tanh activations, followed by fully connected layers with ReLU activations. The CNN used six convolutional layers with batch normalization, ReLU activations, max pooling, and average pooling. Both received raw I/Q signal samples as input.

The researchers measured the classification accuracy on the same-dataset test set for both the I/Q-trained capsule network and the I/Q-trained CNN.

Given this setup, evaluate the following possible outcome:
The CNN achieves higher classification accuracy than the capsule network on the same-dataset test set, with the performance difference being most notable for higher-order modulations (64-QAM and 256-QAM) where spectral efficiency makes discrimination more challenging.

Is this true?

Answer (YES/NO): NO